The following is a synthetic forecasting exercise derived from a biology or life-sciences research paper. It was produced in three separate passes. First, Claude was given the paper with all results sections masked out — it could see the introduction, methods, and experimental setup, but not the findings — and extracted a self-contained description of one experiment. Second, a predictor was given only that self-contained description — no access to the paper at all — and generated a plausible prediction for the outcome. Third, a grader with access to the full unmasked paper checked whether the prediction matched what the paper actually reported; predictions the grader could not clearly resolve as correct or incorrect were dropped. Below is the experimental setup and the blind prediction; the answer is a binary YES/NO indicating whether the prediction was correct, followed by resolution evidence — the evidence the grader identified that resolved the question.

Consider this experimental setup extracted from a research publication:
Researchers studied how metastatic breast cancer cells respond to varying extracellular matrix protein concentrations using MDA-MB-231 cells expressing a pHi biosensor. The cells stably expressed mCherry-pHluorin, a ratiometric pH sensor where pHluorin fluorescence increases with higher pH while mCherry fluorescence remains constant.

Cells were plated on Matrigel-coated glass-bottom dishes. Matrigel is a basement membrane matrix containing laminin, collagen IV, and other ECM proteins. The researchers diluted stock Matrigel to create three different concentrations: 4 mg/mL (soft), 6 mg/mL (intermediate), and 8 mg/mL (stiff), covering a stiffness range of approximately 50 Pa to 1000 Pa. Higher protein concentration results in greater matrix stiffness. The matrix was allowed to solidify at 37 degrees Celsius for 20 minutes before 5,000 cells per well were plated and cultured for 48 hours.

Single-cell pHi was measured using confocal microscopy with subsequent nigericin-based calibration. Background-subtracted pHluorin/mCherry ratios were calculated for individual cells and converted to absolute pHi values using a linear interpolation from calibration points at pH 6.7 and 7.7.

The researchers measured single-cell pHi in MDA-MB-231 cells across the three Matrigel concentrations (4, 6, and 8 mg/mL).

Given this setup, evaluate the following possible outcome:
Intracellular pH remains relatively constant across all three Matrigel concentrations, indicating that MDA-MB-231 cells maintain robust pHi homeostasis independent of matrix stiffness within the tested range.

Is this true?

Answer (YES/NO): NO